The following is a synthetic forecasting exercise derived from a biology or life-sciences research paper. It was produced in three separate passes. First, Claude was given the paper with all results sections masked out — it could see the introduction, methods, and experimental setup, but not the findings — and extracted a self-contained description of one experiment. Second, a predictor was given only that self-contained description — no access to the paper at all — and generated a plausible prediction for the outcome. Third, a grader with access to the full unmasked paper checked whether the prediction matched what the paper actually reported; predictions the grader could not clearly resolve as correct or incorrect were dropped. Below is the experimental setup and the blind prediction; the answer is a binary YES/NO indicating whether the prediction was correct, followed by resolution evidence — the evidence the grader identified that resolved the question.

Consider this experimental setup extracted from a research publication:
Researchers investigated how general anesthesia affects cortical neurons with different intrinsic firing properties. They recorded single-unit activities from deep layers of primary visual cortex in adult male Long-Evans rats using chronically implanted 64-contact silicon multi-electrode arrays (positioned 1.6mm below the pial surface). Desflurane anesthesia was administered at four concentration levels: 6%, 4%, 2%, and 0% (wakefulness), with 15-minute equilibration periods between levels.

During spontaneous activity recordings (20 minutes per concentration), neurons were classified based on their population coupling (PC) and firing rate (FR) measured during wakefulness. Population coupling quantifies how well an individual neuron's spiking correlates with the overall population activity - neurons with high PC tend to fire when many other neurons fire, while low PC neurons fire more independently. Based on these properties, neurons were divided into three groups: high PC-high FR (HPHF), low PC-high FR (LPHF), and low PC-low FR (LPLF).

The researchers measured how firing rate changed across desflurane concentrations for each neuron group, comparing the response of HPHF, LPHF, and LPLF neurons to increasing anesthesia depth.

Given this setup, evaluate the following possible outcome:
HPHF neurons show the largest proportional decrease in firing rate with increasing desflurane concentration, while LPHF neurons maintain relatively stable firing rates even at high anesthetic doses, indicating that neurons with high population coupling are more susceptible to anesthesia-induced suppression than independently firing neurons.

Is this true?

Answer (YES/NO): NO